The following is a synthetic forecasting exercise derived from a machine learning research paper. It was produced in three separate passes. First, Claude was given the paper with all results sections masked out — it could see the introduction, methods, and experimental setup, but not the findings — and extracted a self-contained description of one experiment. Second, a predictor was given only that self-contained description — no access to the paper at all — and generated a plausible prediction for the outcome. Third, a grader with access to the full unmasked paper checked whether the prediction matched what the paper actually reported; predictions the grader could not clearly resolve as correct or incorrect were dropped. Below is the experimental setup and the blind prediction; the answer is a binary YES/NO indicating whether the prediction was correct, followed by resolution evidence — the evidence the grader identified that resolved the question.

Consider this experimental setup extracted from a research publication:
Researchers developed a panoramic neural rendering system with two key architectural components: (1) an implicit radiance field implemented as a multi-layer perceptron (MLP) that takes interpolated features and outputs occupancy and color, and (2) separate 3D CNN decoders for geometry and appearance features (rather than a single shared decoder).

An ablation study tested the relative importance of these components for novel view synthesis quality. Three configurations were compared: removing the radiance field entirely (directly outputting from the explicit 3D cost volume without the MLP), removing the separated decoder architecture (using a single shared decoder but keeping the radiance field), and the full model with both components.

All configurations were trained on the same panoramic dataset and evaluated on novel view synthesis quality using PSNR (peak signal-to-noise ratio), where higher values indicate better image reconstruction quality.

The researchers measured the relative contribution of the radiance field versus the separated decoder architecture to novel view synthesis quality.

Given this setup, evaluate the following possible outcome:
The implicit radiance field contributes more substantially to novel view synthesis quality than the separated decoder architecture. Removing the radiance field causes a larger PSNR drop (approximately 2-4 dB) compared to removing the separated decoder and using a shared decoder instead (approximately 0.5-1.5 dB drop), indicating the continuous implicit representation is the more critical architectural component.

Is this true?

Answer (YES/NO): NO